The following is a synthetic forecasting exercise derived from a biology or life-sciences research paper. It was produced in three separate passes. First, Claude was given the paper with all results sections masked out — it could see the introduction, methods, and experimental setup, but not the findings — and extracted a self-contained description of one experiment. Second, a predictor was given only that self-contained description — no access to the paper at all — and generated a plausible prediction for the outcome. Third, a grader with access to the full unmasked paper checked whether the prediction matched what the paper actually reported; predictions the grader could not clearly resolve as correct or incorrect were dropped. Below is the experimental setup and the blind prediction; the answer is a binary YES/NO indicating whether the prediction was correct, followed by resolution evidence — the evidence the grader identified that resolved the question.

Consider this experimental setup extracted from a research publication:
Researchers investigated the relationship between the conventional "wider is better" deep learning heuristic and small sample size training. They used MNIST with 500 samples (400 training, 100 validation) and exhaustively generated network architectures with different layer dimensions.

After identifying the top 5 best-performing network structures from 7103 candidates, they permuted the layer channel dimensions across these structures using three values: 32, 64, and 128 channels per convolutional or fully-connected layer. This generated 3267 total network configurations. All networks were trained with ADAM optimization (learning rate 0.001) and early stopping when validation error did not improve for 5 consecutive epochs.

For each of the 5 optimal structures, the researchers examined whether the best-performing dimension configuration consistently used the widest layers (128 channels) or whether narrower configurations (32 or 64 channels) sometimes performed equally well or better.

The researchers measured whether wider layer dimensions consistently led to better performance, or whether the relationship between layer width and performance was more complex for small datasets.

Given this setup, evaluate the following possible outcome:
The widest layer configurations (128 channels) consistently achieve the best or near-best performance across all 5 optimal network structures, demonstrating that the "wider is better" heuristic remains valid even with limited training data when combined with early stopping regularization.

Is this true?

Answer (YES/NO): NO